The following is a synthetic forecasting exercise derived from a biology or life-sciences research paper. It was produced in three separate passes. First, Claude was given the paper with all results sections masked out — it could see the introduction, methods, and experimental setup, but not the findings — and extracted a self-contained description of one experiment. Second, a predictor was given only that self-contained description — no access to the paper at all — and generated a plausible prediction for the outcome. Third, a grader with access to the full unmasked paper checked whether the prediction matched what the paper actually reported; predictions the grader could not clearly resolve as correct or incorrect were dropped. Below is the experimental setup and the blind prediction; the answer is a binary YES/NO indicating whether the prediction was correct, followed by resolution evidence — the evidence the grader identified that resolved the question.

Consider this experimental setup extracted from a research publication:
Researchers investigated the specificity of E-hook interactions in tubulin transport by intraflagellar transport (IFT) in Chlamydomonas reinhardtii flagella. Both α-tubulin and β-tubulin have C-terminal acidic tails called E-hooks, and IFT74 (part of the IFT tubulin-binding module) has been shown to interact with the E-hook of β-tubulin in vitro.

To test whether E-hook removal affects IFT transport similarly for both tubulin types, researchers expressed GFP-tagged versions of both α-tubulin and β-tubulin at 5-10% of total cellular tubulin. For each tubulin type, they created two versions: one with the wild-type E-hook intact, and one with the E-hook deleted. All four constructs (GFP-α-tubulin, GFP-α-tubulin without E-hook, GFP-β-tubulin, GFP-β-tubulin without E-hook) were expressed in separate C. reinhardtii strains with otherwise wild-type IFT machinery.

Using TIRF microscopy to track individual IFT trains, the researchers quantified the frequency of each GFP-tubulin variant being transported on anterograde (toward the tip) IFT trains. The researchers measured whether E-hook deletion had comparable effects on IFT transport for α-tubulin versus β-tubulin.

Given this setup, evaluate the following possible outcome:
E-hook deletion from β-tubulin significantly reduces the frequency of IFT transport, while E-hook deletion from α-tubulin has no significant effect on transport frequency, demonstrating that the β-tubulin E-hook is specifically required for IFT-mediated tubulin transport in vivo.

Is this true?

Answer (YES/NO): NO